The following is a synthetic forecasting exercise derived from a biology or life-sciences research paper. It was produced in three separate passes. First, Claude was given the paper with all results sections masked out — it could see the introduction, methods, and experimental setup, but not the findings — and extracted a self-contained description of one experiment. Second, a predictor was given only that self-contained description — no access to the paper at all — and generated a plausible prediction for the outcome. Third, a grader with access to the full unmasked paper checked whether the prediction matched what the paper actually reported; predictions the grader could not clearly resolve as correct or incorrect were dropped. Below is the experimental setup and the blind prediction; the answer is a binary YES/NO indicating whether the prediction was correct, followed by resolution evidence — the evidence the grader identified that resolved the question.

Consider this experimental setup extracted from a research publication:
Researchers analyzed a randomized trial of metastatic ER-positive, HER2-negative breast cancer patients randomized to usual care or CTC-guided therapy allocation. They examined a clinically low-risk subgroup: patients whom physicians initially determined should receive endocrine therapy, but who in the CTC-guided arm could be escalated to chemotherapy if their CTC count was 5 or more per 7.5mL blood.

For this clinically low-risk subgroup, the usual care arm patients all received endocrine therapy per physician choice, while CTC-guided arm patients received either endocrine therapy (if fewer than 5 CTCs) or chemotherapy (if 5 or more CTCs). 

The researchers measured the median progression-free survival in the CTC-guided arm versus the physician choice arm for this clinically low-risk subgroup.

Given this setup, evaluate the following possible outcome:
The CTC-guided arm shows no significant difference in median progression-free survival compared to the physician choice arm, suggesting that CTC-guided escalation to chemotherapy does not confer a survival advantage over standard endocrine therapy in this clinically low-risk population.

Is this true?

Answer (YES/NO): NO